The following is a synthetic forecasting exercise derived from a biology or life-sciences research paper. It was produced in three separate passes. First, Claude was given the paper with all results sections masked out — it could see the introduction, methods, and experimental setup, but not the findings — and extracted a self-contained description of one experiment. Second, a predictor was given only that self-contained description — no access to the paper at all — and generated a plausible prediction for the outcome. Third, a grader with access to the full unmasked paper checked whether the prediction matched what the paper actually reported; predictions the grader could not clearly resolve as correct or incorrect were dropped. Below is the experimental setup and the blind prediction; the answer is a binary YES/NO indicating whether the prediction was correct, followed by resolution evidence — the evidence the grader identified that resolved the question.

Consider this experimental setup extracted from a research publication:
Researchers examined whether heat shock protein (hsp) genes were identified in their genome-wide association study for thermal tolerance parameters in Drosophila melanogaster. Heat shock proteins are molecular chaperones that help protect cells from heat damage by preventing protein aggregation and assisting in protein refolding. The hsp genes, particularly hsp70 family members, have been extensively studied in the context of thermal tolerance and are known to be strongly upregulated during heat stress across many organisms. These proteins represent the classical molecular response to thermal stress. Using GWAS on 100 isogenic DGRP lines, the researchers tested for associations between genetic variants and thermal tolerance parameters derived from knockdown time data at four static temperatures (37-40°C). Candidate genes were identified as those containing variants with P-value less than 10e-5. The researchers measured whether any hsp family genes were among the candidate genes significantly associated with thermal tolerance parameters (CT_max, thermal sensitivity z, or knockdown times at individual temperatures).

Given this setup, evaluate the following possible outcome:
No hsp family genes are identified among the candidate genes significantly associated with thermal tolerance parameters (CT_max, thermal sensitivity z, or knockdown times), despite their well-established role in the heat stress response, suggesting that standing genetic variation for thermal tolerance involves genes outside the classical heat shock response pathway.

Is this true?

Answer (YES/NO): YES